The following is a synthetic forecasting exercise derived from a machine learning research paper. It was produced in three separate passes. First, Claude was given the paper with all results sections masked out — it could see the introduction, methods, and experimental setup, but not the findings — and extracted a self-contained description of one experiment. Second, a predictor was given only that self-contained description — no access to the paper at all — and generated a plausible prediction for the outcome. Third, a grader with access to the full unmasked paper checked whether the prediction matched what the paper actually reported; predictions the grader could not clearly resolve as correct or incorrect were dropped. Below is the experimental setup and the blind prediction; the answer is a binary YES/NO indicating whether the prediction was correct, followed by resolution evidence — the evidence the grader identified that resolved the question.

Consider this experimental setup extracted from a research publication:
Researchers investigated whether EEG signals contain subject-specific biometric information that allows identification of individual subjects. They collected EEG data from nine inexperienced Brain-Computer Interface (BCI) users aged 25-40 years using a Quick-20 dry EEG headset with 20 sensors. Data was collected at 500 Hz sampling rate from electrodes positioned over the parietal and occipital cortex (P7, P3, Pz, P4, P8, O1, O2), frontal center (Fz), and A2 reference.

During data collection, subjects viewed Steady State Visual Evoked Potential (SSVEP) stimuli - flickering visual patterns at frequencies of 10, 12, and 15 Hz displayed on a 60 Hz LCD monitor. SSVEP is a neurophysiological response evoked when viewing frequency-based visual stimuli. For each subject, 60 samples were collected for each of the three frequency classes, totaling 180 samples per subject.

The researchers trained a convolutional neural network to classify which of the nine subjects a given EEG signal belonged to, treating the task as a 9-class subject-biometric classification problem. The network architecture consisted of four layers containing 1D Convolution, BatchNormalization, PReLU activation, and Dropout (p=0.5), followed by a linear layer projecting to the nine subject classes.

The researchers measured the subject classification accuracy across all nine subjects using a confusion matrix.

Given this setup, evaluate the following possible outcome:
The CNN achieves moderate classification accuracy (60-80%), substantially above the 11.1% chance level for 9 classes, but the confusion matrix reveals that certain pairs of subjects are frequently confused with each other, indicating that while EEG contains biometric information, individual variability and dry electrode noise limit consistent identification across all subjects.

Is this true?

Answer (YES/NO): NO